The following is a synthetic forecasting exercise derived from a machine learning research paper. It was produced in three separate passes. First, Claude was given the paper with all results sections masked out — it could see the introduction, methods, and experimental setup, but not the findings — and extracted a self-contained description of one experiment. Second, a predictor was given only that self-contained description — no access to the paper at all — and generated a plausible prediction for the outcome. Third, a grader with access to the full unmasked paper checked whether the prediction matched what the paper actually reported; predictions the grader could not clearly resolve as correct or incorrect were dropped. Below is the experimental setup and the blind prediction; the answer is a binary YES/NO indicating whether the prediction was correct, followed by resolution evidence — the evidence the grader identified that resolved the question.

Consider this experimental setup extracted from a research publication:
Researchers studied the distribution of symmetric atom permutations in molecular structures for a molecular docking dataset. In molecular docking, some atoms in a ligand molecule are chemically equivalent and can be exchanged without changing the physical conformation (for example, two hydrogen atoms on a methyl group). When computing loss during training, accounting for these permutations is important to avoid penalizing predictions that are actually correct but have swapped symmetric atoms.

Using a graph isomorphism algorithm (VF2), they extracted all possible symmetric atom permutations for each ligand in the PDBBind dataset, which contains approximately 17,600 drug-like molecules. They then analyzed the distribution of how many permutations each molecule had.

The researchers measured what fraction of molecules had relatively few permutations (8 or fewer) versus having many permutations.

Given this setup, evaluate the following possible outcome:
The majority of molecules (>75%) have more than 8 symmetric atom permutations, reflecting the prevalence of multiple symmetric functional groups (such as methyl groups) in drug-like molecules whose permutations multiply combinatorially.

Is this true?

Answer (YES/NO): NO